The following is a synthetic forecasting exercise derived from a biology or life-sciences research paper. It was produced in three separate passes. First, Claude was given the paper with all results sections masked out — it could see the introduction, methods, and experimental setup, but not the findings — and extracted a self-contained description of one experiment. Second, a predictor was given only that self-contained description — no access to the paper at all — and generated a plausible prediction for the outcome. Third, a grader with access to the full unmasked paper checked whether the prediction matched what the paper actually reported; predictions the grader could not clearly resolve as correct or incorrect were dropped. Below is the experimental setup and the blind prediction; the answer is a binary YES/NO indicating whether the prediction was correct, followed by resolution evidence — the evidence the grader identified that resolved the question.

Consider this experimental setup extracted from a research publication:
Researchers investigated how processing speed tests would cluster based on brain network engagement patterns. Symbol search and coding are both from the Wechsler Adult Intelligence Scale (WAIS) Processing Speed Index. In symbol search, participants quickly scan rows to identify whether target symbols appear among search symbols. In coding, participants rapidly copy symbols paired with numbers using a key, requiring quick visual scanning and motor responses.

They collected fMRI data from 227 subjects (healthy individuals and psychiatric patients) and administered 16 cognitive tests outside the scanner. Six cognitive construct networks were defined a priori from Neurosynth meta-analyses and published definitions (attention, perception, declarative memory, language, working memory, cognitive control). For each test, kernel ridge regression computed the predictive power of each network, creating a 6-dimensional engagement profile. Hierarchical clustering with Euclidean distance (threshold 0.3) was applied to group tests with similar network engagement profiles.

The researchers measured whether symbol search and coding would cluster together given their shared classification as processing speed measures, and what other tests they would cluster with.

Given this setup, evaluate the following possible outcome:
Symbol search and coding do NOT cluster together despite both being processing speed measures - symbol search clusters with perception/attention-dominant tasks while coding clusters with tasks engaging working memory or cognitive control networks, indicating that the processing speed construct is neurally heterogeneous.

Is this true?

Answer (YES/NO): NO